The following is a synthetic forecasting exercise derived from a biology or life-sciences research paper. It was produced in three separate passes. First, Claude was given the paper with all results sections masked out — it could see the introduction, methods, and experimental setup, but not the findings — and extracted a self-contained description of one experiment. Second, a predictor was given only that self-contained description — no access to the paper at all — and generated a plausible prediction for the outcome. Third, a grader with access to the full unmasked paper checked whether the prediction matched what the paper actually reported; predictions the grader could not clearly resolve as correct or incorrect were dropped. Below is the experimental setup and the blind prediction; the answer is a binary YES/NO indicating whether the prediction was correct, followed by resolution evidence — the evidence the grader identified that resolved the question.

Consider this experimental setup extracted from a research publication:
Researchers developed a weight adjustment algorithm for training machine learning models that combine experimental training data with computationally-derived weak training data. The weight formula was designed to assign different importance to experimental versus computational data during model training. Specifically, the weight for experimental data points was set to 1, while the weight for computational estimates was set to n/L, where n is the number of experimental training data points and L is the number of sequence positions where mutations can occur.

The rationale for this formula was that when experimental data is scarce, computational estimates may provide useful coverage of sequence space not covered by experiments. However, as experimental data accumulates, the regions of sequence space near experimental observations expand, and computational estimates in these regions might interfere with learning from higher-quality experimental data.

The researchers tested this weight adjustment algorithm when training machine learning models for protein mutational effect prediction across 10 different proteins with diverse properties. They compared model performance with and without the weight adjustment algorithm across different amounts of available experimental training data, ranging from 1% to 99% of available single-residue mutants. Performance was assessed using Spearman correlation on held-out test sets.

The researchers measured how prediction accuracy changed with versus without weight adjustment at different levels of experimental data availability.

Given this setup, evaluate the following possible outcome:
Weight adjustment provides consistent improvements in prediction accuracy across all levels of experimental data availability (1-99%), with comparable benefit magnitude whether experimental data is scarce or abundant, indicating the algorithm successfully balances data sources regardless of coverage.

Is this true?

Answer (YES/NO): NO